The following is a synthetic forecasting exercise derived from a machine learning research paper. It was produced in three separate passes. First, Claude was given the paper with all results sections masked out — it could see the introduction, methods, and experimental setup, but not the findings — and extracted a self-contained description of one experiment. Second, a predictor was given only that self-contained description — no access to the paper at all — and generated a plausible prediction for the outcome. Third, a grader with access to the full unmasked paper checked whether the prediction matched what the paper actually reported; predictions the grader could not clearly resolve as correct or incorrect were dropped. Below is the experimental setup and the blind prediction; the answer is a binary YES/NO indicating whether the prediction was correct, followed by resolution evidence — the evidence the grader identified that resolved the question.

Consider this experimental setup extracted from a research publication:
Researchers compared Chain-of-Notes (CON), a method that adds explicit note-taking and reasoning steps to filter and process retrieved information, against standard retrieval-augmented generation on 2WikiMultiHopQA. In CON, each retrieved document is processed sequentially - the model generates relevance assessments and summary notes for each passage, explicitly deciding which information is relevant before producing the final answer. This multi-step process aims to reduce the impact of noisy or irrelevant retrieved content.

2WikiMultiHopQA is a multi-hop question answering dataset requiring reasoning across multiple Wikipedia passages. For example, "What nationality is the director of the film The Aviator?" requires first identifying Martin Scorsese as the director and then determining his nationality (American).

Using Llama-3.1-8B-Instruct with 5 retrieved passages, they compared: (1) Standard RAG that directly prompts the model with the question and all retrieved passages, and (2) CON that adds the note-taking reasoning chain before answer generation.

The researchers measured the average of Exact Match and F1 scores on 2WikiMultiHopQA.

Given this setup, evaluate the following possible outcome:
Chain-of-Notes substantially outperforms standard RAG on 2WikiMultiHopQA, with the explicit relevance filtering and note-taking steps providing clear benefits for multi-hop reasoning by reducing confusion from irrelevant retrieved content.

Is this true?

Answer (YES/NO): NO